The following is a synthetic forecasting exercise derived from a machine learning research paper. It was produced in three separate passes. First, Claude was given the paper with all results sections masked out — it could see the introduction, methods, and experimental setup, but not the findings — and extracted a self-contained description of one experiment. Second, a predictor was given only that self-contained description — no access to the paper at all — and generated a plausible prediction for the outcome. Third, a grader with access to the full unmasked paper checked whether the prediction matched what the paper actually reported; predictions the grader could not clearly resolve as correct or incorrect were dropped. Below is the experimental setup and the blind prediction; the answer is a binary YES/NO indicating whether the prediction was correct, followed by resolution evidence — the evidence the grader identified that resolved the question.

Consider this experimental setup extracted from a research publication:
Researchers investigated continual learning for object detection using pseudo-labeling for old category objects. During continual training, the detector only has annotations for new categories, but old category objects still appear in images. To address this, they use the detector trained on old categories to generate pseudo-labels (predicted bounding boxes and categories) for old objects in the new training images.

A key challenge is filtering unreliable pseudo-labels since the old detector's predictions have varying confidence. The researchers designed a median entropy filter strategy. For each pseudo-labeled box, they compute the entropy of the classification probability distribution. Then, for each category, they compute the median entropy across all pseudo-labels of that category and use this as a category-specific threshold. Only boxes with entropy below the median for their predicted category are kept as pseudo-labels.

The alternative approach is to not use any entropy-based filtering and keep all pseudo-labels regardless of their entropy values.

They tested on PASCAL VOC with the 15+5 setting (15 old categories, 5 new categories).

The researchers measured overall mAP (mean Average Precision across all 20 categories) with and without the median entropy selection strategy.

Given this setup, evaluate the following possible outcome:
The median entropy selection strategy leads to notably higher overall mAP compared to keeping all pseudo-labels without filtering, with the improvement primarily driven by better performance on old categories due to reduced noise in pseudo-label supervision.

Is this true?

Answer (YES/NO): NO